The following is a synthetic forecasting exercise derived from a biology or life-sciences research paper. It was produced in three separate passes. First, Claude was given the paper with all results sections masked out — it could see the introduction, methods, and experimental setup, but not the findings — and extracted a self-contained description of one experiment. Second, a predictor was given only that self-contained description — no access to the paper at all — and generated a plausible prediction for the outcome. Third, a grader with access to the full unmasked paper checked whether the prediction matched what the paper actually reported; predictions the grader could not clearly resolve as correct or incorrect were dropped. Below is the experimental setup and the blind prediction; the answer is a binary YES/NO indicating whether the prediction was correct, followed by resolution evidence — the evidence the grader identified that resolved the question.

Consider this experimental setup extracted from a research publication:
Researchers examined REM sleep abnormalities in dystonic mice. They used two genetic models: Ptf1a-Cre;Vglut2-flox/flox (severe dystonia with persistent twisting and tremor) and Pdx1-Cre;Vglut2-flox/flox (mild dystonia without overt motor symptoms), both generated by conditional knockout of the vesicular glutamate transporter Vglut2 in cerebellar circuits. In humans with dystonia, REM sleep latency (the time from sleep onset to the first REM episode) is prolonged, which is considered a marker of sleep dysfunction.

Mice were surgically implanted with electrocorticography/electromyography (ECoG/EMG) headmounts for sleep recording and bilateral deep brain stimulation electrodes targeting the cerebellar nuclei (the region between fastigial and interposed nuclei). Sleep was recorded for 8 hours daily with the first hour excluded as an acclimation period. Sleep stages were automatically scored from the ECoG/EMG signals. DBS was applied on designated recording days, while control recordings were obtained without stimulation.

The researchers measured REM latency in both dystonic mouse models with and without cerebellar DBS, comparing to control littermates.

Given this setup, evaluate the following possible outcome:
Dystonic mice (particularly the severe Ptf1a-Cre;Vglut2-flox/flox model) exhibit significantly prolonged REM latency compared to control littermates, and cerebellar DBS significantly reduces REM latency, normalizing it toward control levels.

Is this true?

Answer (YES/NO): YES